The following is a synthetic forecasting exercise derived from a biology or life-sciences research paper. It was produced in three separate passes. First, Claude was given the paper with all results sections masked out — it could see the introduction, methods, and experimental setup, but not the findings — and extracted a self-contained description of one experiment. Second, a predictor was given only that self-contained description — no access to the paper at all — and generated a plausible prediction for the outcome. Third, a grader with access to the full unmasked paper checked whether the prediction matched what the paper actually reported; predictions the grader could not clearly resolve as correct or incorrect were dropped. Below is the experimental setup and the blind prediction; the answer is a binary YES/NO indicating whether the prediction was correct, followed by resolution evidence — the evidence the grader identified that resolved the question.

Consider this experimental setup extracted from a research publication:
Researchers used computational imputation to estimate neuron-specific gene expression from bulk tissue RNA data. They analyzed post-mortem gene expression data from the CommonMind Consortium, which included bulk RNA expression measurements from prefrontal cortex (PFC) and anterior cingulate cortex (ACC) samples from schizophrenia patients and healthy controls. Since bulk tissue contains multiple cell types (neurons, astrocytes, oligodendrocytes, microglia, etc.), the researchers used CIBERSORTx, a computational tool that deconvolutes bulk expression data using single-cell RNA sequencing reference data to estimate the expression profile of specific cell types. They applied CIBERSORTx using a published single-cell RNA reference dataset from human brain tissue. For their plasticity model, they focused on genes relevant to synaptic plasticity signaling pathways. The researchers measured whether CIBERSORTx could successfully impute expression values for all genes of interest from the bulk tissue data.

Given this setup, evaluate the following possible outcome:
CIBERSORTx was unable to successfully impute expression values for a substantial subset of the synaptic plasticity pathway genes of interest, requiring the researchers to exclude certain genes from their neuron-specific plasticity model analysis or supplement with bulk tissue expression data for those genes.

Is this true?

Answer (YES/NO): NO